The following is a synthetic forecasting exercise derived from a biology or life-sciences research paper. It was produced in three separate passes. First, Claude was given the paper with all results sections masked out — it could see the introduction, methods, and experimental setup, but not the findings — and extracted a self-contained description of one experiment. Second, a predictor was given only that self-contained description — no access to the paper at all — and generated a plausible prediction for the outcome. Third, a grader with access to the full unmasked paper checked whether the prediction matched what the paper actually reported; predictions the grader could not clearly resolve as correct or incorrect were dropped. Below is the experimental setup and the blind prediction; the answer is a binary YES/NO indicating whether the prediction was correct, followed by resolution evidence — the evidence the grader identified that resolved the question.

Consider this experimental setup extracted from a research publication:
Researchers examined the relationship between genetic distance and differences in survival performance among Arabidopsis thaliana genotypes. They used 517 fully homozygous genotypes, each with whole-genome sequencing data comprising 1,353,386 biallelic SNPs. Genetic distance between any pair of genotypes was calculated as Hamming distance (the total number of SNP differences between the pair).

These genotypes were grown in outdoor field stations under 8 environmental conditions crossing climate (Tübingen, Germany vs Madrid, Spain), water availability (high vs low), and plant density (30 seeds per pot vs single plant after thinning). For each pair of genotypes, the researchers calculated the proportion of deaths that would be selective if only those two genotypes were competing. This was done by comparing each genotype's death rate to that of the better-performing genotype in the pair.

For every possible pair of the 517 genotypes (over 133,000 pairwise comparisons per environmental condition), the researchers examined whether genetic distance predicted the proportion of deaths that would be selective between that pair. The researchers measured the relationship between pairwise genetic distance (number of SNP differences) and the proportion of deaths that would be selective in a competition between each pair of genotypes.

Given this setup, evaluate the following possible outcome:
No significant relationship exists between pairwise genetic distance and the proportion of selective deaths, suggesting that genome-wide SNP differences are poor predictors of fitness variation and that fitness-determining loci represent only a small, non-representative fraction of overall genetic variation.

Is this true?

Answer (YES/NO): NO